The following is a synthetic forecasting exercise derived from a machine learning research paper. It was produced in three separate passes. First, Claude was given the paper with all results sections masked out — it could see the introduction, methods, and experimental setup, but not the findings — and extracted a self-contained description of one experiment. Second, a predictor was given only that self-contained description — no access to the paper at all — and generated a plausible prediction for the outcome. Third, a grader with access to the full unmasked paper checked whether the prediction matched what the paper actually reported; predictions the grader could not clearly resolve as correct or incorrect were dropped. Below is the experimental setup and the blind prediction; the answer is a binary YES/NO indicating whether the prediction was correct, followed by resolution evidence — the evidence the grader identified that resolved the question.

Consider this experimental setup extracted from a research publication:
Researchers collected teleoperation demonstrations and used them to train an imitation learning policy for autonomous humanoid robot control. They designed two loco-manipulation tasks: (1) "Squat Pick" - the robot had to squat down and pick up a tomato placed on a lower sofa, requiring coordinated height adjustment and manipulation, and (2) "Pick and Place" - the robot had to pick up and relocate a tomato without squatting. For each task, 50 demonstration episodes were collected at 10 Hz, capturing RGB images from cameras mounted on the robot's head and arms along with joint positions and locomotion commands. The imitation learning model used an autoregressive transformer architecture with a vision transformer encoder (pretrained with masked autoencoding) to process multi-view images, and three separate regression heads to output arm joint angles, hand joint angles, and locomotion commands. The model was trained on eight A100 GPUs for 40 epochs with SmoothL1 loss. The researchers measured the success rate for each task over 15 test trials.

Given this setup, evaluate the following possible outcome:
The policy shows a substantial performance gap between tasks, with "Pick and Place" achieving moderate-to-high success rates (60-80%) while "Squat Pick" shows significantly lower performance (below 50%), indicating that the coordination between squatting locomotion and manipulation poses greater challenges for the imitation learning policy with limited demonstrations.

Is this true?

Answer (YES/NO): NO